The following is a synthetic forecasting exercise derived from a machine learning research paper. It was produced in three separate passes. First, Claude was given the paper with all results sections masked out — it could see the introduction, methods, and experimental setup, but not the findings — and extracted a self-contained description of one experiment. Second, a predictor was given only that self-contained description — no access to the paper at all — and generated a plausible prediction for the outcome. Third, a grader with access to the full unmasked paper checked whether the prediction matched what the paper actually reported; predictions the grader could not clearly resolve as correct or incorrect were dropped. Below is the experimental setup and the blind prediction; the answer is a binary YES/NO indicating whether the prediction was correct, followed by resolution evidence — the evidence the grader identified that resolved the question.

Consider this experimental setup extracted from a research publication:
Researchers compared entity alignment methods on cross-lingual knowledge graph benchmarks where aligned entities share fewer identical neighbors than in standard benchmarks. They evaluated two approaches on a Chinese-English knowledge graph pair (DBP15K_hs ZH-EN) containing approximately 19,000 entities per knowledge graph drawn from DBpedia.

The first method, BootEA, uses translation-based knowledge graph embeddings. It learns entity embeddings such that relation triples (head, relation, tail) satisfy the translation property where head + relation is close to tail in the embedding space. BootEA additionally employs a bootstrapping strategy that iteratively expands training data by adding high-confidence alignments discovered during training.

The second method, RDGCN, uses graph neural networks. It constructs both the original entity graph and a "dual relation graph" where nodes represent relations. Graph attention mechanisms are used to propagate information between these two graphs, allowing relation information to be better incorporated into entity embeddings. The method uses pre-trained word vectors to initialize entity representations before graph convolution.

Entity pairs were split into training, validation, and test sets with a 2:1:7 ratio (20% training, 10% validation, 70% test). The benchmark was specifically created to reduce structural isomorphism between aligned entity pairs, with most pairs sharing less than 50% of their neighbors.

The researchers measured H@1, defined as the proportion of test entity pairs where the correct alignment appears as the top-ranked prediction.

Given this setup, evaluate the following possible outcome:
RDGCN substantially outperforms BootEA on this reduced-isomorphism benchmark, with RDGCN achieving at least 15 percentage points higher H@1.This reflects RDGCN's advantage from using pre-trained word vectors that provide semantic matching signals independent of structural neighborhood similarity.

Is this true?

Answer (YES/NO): YES